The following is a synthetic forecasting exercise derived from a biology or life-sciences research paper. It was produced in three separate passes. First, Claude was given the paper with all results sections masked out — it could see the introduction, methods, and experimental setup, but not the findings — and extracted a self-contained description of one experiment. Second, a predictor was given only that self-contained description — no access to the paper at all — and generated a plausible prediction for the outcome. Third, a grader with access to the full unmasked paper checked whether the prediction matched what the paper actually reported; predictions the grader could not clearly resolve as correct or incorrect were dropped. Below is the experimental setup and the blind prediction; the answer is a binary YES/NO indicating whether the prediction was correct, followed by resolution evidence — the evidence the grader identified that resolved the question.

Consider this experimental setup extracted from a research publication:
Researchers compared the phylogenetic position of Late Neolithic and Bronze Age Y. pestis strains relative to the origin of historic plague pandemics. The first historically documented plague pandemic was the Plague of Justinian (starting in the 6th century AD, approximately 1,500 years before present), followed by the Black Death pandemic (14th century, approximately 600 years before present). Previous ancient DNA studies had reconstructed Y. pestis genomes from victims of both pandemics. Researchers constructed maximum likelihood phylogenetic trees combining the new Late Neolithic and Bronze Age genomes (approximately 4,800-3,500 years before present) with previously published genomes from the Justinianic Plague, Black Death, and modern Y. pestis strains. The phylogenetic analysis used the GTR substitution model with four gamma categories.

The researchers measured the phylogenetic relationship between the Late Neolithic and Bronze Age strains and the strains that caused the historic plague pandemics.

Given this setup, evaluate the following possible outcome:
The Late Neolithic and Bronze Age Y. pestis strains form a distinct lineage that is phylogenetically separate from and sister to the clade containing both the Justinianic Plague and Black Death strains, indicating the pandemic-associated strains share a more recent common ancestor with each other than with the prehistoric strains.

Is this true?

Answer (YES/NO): YES